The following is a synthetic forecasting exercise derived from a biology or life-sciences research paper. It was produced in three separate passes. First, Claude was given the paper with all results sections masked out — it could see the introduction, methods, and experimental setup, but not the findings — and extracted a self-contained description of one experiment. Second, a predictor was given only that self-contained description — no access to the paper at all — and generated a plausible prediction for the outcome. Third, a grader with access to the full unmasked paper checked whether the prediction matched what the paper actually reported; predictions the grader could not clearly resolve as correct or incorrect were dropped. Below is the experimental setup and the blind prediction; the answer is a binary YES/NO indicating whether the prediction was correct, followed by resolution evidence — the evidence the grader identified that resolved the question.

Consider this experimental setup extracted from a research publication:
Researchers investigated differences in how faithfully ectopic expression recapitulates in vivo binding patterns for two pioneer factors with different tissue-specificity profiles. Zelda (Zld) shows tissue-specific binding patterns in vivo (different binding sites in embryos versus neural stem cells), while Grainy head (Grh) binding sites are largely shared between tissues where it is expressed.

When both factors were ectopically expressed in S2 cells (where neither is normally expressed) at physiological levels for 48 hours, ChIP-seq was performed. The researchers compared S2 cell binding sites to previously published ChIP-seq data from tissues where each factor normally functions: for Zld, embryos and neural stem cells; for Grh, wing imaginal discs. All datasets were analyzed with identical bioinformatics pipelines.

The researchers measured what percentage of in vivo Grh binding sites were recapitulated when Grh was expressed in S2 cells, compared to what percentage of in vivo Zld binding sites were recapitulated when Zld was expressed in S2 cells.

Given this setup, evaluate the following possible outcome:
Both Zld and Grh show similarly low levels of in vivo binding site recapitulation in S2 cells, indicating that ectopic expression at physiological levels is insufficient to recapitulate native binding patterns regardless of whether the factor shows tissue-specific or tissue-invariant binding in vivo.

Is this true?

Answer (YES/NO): NO